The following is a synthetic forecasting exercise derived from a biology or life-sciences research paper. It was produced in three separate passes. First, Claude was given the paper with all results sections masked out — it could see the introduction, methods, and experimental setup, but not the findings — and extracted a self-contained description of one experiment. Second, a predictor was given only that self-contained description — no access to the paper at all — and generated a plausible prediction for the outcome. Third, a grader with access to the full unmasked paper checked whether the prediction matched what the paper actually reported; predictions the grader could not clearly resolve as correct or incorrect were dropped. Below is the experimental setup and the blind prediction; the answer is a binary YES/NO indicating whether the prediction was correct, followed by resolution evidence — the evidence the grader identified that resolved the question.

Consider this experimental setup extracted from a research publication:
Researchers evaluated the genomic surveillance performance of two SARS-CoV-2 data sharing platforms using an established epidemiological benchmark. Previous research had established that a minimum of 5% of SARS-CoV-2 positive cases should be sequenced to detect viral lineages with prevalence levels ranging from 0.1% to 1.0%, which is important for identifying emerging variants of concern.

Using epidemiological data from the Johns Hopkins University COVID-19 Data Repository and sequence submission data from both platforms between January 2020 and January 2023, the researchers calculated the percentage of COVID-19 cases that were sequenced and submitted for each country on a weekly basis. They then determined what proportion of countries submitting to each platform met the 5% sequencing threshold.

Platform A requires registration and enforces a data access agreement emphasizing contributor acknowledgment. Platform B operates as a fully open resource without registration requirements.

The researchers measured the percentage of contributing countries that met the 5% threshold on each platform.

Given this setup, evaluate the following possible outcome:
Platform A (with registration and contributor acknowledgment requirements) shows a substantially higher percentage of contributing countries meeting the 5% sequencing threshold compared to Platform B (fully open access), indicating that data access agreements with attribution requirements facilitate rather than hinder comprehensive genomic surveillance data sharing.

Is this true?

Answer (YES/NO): YES